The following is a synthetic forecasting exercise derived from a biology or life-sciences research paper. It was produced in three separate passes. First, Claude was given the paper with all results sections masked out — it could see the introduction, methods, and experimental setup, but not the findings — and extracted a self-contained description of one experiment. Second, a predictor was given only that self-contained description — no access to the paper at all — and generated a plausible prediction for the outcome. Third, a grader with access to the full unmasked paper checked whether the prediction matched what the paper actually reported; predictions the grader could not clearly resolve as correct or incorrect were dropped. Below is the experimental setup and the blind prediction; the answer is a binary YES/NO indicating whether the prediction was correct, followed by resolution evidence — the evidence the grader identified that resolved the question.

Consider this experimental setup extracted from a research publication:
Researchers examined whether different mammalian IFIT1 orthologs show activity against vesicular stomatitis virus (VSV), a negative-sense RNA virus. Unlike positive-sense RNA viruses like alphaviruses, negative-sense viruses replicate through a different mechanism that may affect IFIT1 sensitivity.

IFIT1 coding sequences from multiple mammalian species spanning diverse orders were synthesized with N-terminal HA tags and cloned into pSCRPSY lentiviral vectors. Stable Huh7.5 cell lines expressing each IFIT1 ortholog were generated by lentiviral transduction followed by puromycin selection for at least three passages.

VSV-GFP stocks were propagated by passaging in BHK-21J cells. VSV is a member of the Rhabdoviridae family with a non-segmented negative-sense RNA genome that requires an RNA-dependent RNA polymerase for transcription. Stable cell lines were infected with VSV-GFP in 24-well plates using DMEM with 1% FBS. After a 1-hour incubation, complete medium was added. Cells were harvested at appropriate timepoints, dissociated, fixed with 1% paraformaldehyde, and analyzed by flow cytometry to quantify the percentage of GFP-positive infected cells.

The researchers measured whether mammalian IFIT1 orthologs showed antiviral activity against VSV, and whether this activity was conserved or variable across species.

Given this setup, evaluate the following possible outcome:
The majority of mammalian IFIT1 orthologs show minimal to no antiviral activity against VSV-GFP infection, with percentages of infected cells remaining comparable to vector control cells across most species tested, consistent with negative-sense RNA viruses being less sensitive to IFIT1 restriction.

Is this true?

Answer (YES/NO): YES